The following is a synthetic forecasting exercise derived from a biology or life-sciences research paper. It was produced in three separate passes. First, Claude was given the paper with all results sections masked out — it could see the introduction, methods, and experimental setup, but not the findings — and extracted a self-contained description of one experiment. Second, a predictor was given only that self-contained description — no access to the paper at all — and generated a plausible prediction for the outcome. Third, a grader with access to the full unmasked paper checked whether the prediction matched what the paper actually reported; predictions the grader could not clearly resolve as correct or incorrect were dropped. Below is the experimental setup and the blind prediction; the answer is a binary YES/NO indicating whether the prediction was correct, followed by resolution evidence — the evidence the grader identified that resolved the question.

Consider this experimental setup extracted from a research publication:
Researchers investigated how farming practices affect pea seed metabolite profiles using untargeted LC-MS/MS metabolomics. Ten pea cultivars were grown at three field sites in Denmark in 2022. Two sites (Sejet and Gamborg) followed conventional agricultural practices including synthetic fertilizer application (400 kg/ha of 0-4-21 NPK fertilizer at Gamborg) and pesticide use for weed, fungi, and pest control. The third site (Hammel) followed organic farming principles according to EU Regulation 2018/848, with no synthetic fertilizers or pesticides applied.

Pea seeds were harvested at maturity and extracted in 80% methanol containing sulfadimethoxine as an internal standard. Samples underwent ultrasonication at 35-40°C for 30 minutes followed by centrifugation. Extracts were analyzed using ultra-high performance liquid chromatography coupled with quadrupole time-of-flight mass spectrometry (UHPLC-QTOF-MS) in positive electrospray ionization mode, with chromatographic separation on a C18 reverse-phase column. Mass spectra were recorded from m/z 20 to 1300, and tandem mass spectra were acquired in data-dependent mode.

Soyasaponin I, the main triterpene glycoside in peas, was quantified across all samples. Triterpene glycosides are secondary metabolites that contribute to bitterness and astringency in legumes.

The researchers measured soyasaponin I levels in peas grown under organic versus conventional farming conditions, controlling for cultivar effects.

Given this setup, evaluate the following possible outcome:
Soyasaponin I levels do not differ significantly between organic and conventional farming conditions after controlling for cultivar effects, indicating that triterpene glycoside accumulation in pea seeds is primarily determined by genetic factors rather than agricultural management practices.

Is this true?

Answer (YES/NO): NO